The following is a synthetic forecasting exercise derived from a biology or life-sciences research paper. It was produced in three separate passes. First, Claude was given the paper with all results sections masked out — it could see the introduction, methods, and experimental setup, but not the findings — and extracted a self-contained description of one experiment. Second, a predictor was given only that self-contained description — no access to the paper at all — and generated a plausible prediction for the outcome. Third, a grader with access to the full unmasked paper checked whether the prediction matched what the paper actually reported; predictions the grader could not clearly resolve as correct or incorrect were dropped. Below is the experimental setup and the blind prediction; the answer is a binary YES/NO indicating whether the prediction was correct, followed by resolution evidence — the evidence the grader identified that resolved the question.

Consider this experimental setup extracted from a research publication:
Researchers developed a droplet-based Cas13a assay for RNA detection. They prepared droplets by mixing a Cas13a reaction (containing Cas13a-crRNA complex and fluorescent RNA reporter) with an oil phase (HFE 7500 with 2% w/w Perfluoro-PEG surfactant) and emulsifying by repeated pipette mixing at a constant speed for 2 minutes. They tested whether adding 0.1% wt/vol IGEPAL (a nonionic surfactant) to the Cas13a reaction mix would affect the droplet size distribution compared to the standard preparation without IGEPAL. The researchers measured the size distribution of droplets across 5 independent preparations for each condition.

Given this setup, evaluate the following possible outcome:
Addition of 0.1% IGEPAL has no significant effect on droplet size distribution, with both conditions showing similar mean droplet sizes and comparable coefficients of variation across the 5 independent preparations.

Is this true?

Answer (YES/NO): NO